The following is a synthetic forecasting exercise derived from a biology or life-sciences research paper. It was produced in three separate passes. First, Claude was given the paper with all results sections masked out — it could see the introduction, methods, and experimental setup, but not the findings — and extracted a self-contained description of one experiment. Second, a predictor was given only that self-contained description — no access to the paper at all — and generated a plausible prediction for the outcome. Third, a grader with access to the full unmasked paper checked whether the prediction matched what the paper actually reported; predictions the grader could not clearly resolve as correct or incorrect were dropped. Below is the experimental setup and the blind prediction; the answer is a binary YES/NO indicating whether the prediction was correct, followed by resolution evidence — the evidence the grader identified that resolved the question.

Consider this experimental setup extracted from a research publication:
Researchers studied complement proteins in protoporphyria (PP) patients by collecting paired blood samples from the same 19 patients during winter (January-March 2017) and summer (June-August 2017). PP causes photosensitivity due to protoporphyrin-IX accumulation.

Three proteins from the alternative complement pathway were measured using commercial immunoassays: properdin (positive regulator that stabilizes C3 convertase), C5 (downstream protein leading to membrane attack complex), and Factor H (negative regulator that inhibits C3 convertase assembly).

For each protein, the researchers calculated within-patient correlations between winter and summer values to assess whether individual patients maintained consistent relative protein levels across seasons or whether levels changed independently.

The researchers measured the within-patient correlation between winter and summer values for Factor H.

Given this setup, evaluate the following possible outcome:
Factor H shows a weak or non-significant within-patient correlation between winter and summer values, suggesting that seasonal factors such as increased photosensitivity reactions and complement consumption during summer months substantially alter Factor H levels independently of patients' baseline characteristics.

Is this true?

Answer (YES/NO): NO